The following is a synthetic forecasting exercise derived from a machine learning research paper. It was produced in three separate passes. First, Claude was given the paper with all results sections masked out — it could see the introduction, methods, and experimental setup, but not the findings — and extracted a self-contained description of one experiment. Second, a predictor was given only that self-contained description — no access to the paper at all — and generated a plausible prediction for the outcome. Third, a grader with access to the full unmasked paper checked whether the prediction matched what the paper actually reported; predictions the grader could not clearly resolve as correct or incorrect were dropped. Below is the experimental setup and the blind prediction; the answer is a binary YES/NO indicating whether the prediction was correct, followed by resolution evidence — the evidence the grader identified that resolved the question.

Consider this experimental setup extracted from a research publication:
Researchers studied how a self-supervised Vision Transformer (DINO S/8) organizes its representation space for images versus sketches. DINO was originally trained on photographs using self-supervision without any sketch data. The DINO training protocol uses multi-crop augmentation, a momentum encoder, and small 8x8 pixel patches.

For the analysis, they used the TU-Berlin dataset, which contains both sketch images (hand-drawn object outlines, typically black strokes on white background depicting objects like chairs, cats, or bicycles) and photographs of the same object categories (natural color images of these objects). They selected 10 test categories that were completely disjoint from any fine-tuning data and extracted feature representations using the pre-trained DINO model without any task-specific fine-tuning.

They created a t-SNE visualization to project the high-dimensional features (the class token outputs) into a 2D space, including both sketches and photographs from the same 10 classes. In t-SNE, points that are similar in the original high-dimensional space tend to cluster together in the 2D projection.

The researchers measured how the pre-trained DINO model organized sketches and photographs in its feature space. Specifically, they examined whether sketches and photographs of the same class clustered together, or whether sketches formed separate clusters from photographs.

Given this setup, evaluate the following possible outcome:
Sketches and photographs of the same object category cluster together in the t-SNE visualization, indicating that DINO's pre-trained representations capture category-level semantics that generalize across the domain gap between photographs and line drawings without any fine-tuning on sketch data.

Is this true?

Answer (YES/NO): NO